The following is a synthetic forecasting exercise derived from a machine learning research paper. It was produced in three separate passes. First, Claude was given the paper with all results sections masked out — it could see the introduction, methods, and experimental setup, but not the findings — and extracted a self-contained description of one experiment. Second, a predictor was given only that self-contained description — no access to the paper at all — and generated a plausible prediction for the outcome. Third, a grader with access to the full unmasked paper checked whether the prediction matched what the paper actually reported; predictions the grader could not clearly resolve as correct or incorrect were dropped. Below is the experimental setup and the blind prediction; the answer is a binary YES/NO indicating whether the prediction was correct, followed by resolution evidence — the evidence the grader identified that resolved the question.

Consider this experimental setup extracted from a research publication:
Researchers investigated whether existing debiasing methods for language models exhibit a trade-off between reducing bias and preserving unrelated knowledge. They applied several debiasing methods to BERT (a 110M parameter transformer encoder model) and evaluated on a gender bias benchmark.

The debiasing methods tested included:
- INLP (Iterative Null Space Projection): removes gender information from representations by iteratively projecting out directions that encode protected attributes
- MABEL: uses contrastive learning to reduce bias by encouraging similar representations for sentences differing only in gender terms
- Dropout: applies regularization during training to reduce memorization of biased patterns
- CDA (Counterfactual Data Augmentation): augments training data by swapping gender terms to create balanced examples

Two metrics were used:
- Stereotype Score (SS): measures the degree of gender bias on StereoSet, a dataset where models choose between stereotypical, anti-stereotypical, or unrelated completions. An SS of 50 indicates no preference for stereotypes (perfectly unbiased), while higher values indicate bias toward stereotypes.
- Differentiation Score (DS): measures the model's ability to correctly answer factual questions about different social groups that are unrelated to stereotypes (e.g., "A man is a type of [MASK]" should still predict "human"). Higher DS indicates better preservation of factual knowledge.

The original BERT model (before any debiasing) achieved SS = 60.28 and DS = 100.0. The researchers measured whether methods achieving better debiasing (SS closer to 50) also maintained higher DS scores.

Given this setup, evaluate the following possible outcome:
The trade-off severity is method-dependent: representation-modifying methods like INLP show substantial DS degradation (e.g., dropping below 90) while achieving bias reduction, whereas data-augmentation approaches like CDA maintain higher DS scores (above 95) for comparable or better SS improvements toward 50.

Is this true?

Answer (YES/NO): NO